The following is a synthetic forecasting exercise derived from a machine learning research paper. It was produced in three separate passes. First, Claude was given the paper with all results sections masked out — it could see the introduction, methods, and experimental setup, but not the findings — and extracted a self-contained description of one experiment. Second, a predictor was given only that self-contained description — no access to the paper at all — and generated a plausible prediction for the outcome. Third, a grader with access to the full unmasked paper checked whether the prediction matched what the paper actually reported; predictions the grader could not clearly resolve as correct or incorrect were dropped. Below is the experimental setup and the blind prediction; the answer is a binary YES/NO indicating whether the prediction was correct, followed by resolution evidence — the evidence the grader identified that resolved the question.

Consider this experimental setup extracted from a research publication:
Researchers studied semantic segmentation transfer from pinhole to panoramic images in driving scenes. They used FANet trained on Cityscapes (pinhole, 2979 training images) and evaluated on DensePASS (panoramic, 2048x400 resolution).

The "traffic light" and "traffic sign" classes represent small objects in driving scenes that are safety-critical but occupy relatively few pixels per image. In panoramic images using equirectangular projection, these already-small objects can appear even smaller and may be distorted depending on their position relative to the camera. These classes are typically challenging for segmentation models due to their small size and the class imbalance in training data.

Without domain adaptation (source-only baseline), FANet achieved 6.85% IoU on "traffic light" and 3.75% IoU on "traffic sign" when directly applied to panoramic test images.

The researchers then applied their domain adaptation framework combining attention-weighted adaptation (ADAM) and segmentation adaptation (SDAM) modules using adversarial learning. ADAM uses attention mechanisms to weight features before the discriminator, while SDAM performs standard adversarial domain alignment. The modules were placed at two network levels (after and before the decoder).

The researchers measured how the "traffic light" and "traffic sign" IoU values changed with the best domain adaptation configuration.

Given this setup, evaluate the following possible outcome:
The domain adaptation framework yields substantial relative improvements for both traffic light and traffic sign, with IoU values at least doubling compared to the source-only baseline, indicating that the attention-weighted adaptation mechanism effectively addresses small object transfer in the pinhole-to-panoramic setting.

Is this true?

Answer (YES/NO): NO